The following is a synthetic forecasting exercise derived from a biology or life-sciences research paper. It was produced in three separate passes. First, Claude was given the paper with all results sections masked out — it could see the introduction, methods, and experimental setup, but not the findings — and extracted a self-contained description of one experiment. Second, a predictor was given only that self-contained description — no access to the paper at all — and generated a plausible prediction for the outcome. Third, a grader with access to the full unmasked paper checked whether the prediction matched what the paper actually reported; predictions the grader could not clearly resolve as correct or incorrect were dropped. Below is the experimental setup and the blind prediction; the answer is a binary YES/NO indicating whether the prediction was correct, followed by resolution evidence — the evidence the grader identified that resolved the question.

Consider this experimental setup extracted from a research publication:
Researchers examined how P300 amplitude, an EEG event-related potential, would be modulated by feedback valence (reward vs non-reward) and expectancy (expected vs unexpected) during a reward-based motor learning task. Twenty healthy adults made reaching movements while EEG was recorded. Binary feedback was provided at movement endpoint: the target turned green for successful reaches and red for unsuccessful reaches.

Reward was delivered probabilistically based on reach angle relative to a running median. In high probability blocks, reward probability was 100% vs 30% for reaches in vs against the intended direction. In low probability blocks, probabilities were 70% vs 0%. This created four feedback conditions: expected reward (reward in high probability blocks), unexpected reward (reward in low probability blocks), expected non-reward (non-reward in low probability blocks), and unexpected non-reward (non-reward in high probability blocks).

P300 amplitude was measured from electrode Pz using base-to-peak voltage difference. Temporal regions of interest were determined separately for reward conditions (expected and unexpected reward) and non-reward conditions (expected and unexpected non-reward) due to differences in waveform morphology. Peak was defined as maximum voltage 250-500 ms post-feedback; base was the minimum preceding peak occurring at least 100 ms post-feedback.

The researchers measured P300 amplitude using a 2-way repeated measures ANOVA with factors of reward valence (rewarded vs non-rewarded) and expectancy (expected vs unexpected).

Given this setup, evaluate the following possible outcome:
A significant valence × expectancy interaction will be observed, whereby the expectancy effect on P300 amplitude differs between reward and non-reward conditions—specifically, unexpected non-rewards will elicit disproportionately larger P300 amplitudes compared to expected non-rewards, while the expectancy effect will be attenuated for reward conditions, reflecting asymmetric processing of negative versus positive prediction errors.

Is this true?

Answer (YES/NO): NO